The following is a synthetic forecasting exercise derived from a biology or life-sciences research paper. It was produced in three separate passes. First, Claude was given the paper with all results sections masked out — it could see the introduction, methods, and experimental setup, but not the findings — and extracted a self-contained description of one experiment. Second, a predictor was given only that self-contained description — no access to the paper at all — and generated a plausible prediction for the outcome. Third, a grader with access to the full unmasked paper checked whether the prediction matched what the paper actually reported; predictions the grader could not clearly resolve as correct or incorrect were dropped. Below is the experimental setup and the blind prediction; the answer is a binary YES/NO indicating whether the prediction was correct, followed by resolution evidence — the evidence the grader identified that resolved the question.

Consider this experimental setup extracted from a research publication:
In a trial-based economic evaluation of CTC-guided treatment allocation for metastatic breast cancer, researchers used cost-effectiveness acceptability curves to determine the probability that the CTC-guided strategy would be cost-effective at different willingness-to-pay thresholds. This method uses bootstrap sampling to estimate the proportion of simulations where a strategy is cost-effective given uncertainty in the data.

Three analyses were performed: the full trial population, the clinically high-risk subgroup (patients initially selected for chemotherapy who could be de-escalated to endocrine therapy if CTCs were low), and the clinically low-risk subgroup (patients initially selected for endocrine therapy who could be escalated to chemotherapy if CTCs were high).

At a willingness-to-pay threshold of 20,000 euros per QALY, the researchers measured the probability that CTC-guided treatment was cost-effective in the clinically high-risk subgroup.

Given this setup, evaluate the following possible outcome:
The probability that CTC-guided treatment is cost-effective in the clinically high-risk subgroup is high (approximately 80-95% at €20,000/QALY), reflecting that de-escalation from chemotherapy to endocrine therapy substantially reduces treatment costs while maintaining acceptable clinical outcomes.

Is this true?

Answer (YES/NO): NO